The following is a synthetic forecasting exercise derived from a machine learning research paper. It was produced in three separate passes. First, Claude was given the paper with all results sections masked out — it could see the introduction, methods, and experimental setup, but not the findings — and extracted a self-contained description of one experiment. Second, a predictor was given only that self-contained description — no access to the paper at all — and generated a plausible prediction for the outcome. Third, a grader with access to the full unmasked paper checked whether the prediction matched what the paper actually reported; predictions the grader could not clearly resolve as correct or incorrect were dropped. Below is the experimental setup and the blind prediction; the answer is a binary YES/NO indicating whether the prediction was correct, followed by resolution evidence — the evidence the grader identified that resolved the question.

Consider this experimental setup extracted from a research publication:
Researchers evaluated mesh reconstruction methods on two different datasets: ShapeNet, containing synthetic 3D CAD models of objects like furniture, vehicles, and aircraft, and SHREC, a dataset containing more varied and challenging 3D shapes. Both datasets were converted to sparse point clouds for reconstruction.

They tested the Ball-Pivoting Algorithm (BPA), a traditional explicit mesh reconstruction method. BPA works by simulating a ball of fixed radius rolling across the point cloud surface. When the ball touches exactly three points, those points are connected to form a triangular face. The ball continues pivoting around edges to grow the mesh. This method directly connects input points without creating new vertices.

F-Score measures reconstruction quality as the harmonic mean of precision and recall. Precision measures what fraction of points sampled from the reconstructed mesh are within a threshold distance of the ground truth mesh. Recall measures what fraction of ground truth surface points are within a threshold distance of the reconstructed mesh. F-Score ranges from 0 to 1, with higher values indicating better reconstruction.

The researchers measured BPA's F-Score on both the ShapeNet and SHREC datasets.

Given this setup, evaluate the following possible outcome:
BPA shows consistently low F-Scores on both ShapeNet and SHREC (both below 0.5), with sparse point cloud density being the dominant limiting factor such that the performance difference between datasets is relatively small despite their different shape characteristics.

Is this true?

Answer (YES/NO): NO